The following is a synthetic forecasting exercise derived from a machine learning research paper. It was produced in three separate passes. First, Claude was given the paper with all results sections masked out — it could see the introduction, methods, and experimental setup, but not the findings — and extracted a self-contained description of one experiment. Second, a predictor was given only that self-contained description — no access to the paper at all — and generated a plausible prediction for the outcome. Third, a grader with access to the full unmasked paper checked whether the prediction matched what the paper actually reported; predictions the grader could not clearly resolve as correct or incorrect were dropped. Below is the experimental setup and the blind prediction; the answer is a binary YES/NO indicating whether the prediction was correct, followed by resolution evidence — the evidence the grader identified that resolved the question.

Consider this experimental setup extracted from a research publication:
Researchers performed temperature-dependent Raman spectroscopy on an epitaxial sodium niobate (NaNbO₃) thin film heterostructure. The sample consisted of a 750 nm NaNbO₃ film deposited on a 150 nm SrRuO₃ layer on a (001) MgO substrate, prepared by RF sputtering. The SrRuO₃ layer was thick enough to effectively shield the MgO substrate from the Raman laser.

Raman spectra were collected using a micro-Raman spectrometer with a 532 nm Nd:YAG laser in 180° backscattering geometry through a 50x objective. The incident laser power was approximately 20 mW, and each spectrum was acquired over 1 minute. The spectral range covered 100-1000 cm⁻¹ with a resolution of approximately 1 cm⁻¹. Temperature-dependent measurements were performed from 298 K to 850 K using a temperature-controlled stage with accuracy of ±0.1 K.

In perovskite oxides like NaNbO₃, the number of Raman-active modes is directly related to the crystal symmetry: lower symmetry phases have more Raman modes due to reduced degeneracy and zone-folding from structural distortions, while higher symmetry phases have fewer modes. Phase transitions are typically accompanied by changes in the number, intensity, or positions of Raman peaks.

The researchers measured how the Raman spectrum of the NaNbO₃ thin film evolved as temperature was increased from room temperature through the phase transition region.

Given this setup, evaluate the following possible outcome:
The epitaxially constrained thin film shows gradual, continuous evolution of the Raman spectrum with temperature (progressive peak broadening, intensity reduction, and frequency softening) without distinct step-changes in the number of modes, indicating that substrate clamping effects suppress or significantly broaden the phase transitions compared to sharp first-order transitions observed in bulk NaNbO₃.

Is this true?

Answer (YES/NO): NO